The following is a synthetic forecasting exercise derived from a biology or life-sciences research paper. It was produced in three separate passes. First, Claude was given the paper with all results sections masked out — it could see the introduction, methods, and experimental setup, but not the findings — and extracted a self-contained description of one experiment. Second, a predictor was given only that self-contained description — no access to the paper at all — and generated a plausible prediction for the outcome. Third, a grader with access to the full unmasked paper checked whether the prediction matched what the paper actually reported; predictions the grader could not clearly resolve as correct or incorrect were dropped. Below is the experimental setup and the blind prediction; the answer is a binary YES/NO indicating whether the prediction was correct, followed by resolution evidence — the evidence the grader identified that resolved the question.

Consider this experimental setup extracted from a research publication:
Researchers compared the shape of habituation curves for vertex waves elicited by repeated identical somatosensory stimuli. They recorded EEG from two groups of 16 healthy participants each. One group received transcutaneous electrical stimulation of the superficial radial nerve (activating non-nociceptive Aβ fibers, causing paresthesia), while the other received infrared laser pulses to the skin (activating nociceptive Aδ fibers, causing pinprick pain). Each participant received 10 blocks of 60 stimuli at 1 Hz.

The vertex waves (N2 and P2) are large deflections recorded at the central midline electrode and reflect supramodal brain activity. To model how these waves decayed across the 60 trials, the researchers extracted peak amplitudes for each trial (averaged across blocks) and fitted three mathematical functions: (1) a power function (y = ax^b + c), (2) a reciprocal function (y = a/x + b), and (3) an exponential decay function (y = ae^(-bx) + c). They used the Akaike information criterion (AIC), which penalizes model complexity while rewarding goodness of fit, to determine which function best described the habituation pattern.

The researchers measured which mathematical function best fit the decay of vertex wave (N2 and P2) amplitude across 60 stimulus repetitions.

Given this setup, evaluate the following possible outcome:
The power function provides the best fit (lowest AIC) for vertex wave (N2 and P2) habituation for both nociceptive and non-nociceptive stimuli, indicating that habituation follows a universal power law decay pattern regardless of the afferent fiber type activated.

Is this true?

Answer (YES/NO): NO